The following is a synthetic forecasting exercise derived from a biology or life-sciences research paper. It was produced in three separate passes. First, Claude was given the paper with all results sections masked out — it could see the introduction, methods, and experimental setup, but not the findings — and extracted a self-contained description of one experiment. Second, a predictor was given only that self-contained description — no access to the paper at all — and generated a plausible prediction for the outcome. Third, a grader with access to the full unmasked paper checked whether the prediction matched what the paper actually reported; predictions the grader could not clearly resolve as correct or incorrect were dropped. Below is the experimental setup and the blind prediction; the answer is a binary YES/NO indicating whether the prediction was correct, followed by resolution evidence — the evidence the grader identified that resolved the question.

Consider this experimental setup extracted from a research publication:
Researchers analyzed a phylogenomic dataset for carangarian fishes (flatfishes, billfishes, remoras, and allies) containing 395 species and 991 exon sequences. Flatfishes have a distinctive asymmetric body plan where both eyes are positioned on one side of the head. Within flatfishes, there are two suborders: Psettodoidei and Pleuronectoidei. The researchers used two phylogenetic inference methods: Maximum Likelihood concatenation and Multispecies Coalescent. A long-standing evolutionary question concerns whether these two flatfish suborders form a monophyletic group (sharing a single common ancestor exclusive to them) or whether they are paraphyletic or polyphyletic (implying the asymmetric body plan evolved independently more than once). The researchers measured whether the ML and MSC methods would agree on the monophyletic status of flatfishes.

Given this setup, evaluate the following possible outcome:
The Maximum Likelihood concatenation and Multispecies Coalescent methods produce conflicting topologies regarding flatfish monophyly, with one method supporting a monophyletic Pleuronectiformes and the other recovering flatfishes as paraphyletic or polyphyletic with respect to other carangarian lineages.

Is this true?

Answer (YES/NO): YES